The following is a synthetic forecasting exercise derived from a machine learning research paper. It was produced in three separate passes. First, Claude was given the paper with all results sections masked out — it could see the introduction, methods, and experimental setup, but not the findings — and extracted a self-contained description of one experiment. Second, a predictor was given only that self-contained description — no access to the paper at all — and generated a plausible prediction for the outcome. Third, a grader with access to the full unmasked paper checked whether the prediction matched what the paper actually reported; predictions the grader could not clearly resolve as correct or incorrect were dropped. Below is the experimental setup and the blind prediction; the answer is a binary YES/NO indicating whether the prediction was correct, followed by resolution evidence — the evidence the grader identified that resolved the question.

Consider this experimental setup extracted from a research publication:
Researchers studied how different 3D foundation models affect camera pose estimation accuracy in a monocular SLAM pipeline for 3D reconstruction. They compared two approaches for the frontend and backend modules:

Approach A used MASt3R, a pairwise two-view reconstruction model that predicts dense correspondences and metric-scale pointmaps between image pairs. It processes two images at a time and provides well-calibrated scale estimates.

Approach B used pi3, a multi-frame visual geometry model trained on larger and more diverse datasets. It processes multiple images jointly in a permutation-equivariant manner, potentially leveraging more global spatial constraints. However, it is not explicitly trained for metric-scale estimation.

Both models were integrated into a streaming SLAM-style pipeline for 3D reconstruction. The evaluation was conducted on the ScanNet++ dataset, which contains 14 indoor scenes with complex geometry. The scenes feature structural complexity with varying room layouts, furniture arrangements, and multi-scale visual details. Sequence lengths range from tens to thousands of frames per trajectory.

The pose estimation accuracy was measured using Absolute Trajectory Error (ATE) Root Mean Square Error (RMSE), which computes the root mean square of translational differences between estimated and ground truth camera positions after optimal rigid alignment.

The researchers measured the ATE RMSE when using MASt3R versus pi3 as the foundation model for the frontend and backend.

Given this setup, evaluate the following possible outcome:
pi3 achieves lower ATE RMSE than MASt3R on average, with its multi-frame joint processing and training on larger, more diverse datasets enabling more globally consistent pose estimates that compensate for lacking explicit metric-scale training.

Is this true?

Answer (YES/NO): NO